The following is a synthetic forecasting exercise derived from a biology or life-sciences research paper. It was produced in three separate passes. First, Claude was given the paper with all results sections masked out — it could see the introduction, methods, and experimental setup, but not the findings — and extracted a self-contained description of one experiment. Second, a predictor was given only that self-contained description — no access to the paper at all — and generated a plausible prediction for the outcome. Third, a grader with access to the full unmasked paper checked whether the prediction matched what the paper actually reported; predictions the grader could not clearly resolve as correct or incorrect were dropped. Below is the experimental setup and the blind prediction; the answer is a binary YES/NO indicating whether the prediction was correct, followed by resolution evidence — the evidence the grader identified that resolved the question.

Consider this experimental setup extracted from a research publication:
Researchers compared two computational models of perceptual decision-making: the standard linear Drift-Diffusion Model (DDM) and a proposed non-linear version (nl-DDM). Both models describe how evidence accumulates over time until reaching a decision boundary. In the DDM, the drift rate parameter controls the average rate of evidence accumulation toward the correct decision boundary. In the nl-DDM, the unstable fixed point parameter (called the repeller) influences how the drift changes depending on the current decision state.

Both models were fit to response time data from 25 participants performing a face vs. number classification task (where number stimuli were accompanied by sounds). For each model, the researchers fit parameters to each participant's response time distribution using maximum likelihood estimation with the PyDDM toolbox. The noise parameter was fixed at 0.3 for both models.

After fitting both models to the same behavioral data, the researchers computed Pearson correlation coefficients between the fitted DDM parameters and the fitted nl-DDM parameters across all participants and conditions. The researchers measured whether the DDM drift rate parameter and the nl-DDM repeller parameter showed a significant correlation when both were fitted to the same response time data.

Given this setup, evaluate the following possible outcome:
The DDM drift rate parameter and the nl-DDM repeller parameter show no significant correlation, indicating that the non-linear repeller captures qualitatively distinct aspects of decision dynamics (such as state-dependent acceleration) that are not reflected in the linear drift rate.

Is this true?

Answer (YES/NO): NO